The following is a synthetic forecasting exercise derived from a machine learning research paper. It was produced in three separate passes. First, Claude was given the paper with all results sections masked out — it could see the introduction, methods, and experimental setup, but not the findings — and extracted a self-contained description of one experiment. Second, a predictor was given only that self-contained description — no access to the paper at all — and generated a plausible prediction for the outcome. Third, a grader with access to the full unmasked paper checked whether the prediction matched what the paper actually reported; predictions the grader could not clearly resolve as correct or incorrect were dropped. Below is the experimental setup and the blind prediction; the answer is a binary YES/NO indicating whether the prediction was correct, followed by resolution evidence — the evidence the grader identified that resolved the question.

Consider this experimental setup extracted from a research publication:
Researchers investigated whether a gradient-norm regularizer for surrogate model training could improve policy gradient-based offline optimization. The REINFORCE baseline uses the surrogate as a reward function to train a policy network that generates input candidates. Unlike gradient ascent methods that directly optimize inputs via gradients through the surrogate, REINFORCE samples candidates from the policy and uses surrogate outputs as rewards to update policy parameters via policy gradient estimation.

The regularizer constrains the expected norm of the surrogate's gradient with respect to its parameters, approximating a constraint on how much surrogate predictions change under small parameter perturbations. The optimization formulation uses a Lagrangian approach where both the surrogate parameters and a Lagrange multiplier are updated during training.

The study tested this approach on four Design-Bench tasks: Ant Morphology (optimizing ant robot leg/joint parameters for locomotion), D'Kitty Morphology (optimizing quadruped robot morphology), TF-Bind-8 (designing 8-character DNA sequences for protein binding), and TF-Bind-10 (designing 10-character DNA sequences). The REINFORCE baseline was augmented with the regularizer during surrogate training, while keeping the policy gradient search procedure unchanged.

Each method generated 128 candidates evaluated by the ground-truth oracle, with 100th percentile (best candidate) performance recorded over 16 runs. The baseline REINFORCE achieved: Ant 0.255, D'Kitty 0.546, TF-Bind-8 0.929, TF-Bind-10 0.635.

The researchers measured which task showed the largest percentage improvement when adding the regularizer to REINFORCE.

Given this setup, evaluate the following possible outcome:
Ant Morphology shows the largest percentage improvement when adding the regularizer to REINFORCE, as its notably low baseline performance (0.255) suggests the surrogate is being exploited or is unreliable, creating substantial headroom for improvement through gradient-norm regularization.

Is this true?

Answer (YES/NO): NO